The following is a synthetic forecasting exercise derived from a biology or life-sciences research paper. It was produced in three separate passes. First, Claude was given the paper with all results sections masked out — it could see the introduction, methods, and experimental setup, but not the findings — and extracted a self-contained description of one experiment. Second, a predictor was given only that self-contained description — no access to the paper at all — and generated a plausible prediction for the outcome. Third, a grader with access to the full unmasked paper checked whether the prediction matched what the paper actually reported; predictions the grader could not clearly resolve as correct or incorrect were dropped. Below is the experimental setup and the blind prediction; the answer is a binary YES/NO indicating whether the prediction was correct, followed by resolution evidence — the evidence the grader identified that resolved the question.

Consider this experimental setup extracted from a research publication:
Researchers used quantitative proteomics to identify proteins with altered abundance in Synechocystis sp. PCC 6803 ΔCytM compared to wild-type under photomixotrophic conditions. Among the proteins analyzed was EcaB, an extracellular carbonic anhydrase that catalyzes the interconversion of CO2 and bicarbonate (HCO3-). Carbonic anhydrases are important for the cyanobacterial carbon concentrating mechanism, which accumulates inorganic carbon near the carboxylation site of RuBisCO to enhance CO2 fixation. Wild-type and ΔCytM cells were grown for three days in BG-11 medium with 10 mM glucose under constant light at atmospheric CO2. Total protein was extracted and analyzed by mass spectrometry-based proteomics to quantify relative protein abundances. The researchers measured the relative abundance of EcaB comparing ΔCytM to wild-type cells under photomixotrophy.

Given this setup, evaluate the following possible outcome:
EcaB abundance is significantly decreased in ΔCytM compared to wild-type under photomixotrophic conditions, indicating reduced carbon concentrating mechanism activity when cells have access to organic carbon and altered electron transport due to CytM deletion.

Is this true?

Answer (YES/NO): NO